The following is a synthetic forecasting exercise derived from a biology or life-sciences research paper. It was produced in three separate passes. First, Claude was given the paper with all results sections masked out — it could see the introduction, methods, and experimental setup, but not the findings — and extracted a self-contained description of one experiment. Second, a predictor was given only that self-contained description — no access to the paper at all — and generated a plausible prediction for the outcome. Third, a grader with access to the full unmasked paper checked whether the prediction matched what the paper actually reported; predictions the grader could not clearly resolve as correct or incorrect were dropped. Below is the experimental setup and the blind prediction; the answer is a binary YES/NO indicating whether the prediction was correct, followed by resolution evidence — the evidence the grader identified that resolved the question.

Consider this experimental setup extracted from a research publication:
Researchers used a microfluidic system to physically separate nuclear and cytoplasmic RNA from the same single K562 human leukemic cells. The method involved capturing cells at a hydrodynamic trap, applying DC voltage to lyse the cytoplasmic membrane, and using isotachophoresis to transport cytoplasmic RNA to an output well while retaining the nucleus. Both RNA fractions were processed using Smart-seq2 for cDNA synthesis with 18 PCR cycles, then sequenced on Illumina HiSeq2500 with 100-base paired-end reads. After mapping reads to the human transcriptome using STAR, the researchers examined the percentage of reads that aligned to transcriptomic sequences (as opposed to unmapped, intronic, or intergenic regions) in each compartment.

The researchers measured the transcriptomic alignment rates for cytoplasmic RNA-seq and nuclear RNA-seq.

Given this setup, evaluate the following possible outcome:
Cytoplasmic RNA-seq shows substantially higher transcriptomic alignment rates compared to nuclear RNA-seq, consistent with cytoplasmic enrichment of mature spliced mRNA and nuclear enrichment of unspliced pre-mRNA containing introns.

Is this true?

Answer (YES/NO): NO